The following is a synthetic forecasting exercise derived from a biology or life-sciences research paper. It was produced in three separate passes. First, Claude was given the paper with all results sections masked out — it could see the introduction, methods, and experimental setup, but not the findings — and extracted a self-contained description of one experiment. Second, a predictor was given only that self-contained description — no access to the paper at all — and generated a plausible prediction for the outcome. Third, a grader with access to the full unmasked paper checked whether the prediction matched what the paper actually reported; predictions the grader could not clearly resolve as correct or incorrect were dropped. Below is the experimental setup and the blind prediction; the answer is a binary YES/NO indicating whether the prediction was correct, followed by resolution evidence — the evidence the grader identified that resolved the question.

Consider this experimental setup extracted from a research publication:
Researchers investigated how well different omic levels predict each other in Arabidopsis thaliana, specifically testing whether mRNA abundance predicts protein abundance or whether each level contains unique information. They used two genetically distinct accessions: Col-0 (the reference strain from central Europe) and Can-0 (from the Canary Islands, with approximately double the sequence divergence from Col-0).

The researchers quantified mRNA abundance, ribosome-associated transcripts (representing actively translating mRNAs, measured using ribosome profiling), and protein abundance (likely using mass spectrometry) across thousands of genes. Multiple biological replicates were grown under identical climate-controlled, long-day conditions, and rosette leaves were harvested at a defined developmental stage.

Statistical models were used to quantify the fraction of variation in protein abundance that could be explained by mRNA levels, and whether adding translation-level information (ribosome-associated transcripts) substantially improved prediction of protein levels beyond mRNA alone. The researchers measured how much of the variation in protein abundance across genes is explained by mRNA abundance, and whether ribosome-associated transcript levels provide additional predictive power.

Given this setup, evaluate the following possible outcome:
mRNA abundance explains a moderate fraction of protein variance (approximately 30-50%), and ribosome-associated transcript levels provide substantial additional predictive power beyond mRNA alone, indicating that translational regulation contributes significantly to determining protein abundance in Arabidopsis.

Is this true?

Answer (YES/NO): NO